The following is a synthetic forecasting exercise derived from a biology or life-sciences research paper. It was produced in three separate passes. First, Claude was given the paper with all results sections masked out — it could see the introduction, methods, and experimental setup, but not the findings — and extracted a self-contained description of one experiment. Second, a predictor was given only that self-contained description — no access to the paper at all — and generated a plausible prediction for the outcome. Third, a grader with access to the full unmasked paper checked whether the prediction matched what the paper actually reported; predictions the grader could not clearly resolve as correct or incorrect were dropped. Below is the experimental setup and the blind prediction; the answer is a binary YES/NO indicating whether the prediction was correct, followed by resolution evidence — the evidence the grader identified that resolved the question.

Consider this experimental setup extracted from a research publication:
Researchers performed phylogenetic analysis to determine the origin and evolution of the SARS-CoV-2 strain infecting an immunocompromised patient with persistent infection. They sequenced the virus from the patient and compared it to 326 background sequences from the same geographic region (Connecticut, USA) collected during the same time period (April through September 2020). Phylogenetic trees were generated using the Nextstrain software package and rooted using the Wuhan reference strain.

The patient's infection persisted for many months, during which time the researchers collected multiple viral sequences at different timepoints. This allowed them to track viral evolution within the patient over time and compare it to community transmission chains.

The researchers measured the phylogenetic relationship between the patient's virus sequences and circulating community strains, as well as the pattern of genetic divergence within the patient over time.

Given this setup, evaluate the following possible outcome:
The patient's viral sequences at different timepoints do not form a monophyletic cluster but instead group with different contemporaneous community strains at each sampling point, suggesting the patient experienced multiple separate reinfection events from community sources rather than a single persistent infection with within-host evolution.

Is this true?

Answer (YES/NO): NO